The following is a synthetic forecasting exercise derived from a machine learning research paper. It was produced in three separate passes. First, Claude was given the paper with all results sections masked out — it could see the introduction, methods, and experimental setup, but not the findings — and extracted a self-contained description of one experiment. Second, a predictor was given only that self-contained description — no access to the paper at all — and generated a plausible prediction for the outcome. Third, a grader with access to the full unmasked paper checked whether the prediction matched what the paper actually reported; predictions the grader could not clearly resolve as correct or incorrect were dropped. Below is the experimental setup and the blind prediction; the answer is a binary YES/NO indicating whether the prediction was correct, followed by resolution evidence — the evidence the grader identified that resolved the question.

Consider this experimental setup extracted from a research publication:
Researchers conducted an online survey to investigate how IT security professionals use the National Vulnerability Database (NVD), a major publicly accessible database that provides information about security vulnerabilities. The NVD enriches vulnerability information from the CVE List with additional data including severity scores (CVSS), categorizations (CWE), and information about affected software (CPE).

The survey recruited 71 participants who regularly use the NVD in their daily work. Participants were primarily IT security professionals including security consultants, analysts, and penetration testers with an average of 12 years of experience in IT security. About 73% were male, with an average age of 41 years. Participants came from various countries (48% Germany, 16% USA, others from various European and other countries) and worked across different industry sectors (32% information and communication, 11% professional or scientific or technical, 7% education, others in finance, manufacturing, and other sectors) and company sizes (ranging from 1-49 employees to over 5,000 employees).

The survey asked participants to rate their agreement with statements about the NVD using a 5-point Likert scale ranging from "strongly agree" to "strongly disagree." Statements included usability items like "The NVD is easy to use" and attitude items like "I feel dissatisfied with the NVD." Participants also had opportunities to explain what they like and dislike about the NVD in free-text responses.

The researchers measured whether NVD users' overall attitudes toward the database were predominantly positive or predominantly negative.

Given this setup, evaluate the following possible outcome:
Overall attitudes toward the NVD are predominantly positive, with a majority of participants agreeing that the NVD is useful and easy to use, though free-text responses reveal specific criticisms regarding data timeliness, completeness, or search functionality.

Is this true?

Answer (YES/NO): YES